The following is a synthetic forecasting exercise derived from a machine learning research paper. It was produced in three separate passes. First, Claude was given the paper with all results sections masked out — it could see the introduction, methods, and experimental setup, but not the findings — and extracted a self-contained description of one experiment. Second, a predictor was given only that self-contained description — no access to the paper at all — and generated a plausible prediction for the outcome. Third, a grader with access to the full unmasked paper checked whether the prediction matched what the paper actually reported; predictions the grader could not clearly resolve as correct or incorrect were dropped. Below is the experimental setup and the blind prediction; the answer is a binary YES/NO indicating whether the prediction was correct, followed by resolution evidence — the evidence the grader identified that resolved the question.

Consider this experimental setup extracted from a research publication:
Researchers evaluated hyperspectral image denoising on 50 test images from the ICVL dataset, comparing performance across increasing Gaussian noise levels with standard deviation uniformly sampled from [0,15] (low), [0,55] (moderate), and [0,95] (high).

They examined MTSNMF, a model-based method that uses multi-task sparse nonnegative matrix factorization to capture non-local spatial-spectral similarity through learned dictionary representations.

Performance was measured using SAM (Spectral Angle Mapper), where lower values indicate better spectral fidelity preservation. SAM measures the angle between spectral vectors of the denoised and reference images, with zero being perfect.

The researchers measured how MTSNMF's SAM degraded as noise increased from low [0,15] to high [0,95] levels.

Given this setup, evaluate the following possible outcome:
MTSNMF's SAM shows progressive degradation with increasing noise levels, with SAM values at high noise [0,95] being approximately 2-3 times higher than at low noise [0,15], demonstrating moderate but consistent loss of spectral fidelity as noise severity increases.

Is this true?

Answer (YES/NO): NO